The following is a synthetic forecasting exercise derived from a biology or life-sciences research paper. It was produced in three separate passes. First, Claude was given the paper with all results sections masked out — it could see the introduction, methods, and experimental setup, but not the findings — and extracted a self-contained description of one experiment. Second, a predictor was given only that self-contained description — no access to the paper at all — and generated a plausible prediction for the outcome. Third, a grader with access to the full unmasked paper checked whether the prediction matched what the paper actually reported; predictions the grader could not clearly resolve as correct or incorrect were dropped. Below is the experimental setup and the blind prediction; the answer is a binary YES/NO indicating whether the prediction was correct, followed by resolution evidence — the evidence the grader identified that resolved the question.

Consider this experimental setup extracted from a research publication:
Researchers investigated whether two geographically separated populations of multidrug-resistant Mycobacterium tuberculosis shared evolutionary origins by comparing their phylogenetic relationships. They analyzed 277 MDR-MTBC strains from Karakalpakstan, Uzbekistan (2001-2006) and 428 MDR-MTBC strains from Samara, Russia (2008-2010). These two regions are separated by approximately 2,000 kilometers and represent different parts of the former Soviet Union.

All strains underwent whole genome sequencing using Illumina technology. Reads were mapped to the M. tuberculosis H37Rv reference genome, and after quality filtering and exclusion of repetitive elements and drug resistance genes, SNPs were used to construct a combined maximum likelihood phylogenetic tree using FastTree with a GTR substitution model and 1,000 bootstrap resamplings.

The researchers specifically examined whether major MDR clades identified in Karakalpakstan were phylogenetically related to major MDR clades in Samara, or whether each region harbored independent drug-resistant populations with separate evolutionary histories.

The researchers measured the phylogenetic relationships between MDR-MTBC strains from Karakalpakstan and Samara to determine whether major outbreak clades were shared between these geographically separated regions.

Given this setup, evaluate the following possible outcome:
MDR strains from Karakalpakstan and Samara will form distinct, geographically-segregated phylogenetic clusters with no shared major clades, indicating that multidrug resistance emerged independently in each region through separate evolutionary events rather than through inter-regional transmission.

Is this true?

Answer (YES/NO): NO